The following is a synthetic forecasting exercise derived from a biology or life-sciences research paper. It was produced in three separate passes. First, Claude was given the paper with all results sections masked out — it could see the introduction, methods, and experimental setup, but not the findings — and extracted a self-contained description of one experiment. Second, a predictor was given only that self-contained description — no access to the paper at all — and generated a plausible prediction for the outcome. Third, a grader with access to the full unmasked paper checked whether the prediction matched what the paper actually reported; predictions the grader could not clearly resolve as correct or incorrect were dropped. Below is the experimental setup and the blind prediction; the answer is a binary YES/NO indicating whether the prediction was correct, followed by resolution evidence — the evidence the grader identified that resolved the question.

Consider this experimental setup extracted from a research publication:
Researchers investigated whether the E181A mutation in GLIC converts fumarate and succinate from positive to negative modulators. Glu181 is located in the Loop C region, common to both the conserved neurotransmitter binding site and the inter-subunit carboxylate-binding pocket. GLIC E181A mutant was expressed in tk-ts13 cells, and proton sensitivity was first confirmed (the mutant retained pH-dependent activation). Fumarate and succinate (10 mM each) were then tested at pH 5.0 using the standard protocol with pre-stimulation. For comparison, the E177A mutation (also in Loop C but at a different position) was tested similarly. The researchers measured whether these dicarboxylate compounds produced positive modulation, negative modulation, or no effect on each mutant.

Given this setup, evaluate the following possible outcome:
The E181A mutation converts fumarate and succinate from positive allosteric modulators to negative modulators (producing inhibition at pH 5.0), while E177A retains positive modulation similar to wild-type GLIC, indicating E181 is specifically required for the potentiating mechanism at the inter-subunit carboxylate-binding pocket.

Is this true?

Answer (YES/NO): NO